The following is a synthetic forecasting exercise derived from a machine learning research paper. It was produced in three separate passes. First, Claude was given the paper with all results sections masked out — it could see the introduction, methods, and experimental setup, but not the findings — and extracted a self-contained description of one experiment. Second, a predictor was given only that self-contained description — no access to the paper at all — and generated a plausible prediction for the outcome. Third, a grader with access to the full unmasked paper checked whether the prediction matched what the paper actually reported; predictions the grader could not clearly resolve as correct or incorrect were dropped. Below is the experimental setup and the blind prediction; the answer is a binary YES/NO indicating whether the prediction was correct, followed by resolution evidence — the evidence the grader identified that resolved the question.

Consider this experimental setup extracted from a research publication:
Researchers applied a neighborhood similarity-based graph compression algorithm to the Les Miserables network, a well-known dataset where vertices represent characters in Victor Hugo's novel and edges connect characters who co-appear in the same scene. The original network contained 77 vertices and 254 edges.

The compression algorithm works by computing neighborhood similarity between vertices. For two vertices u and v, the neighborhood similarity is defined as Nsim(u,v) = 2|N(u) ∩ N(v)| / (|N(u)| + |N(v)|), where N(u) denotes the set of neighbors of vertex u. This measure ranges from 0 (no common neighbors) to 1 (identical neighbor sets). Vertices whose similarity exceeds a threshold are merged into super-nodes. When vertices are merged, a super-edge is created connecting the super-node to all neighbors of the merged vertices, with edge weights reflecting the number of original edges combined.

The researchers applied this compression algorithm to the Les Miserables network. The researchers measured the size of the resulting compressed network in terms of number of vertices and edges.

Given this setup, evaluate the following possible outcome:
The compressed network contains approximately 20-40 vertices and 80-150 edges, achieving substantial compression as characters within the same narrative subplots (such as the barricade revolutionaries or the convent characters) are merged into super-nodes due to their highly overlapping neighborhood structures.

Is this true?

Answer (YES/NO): NO